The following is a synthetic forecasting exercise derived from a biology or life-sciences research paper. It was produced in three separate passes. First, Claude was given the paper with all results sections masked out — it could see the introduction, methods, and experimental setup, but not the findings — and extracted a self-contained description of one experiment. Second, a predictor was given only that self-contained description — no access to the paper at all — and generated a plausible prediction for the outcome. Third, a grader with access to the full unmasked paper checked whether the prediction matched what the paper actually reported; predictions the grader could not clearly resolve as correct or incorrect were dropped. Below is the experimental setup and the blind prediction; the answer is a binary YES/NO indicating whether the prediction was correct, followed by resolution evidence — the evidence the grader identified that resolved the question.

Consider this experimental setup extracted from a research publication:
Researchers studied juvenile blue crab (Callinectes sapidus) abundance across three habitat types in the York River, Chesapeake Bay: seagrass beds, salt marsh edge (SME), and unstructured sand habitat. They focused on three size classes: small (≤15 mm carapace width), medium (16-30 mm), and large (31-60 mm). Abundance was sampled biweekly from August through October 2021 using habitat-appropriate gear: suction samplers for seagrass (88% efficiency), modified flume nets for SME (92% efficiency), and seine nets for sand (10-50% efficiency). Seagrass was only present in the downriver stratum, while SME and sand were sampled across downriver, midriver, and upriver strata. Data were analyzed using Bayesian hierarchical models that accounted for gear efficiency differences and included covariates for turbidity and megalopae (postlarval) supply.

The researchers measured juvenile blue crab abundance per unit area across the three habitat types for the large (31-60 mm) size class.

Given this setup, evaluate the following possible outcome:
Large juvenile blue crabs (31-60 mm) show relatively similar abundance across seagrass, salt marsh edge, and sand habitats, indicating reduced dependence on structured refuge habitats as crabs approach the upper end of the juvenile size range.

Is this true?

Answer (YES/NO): NO